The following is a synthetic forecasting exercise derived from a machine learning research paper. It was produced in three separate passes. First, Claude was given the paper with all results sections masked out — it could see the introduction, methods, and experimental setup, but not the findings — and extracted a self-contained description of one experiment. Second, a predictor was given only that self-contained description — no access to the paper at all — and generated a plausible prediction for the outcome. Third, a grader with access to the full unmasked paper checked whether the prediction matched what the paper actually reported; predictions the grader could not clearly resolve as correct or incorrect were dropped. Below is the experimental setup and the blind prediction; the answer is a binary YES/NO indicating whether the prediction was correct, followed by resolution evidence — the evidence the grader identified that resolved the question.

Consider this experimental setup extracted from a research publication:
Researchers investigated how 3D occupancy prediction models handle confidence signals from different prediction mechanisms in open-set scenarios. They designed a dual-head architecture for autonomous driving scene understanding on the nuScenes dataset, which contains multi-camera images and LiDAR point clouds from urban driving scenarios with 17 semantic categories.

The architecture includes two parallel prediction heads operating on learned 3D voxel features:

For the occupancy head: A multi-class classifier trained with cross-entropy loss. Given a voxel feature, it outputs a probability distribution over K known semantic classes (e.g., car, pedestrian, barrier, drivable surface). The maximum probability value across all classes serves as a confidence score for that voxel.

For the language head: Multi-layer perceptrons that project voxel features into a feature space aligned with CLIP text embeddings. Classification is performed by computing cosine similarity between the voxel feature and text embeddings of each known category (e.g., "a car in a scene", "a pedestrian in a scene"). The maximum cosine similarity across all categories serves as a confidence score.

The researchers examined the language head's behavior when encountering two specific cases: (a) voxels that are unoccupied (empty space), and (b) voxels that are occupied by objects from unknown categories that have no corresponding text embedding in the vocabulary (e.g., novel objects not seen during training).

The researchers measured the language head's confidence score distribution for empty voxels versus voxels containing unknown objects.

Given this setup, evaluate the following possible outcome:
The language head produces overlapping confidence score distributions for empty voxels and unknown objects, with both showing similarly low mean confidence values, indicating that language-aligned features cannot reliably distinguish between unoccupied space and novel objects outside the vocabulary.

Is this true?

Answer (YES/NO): YES